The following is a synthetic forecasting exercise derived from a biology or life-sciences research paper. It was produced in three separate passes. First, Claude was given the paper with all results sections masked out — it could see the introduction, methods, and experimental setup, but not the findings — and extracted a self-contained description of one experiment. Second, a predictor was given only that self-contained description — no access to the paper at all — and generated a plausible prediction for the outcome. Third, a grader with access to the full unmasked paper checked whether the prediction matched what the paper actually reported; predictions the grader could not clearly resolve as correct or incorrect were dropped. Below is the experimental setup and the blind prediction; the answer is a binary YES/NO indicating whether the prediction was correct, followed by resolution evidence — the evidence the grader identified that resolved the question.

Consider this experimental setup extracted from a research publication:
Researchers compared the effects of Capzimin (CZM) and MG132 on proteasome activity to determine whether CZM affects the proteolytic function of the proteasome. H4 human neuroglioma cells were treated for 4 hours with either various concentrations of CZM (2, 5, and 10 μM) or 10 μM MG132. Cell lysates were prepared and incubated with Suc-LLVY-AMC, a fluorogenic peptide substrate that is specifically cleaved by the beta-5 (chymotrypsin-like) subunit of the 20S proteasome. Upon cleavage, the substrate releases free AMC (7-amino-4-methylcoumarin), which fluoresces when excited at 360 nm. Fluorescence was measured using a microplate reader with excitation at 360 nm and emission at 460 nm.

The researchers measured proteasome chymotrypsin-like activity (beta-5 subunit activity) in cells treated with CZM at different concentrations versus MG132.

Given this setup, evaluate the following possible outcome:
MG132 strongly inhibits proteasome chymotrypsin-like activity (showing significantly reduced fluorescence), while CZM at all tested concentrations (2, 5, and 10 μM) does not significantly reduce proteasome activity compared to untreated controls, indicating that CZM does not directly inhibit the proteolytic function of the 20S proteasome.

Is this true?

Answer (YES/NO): YES